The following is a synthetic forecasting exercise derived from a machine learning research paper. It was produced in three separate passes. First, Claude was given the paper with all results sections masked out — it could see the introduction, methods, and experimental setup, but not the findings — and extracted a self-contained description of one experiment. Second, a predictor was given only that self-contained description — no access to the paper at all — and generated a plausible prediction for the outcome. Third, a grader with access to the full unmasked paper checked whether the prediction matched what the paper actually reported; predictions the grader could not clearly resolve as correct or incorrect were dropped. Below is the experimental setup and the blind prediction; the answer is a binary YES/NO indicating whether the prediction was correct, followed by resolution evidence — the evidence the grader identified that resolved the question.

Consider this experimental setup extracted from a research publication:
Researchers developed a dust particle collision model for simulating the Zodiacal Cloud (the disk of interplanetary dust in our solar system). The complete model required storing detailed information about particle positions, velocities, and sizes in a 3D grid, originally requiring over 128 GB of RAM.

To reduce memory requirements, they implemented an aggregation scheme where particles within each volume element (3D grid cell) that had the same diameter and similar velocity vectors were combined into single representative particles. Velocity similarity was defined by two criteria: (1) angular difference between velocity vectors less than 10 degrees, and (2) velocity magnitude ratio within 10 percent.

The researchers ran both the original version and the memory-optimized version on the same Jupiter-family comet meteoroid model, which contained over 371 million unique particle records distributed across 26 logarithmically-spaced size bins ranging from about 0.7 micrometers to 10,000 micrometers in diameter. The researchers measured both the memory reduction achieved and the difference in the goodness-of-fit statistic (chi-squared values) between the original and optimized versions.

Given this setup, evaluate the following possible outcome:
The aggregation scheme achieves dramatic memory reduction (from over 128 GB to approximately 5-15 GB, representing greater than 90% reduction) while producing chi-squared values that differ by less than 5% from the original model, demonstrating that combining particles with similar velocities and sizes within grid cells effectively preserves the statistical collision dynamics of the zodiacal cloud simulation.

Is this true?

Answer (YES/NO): NO